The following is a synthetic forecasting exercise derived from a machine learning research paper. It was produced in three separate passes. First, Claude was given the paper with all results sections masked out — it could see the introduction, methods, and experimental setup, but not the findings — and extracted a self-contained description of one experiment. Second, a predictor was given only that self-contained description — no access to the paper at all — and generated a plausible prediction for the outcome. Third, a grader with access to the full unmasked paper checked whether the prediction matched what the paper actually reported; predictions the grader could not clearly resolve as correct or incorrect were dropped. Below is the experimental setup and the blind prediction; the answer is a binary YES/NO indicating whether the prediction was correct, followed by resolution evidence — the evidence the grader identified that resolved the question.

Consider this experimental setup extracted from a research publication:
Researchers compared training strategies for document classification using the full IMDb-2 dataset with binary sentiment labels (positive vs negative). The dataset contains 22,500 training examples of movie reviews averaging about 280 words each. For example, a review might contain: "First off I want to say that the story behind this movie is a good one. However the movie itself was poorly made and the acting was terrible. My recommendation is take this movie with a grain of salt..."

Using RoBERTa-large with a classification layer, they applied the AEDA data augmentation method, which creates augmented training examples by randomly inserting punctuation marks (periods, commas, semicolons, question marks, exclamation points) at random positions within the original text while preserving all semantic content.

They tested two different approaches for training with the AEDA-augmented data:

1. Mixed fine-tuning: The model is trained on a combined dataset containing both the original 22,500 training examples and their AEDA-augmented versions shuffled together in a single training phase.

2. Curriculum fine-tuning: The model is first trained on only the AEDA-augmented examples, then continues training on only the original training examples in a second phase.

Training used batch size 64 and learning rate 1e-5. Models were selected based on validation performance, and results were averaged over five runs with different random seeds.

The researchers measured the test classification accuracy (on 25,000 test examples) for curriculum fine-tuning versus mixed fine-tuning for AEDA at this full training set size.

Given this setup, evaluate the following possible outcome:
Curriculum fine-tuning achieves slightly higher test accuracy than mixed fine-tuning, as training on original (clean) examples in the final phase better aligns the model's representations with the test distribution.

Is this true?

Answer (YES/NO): YES